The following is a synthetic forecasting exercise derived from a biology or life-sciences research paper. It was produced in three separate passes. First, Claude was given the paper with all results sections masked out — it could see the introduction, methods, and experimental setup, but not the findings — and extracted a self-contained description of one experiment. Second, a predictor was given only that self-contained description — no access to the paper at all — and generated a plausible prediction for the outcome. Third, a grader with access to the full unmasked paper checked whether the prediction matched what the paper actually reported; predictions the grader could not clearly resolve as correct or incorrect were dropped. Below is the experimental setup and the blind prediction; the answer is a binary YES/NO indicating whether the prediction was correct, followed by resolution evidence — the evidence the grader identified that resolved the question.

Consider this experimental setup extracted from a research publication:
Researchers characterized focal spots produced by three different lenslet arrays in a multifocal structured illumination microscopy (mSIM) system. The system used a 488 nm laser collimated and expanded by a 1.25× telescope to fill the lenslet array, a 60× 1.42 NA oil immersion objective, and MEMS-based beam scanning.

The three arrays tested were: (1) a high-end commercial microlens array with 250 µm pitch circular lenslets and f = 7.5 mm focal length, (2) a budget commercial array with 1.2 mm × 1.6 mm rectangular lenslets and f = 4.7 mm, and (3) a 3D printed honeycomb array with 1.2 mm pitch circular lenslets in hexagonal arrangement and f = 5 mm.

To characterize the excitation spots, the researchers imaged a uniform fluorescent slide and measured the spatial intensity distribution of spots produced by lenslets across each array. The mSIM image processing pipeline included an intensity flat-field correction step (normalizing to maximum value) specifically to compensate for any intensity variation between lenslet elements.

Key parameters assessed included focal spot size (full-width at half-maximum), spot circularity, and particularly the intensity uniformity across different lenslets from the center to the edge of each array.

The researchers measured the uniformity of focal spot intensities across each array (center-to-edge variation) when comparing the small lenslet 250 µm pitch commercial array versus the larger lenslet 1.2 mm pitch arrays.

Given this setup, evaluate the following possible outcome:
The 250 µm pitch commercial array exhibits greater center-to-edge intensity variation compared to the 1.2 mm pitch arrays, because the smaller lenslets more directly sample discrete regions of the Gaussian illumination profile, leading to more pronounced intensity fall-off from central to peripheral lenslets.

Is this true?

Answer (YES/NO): NO